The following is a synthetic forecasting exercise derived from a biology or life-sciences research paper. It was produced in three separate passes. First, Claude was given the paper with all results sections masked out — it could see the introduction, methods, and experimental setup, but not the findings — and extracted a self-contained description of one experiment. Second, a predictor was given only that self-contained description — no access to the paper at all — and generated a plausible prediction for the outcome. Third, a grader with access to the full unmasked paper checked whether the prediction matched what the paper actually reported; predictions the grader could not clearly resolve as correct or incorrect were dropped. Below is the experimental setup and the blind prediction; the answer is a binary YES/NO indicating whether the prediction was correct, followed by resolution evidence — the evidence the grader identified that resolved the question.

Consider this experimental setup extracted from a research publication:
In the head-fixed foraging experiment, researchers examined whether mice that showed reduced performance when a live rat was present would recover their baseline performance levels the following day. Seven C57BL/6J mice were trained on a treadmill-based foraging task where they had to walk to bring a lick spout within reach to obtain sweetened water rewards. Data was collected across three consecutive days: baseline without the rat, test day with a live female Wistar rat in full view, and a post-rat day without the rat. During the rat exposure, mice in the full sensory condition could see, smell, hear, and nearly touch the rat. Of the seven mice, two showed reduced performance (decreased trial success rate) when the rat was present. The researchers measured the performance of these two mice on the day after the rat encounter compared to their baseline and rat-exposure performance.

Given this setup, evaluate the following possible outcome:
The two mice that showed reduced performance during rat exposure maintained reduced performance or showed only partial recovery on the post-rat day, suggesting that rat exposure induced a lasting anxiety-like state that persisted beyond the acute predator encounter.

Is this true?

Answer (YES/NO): YES